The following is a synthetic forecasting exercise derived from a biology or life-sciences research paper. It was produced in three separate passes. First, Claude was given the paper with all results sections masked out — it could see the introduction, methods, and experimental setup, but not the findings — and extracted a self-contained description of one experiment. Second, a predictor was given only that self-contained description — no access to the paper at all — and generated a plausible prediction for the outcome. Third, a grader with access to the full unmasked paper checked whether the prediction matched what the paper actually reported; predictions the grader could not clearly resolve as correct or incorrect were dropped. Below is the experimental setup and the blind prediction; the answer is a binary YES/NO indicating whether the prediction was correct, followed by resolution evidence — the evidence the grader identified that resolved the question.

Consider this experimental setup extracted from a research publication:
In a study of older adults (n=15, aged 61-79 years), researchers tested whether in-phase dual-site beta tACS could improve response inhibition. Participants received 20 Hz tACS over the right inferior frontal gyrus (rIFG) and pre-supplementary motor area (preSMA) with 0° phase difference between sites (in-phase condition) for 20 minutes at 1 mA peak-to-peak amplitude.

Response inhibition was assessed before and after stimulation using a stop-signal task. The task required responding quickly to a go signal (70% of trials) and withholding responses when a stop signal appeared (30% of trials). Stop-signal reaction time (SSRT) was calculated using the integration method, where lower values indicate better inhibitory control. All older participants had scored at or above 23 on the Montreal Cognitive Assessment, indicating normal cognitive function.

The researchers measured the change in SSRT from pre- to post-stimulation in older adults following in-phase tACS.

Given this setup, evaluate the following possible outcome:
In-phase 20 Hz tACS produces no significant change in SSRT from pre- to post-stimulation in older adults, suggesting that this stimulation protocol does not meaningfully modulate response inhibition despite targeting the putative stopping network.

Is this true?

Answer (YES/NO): YES